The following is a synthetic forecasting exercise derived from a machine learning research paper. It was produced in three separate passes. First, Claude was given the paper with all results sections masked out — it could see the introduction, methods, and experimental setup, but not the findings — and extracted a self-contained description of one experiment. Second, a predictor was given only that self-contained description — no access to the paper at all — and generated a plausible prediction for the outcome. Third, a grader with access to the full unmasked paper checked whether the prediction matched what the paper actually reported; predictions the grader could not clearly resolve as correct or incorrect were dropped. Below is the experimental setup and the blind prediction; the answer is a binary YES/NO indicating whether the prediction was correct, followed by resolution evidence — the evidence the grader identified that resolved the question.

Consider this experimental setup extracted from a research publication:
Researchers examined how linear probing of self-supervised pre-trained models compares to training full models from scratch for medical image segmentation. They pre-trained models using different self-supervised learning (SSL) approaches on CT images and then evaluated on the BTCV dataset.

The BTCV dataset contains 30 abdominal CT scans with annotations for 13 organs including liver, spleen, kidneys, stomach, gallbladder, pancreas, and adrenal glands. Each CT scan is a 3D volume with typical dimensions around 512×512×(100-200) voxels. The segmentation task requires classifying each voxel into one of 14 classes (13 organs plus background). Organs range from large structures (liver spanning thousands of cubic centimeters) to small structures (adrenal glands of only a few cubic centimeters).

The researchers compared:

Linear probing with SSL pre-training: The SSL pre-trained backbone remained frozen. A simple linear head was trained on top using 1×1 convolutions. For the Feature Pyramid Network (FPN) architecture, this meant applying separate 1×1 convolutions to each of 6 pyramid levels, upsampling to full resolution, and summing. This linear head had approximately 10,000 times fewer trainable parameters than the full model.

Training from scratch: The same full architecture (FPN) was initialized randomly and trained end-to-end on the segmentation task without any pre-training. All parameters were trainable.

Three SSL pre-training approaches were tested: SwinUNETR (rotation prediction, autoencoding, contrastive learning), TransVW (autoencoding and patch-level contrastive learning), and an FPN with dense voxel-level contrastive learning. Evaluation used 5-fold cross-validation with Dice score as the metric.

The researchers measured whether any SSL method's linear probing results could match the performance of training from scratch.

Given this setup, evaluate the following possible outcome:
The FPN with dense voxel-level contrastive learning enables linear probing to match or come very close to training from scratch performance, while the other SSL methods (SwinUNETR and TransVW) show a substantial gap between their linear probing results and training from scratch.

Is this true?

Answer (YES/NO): NO